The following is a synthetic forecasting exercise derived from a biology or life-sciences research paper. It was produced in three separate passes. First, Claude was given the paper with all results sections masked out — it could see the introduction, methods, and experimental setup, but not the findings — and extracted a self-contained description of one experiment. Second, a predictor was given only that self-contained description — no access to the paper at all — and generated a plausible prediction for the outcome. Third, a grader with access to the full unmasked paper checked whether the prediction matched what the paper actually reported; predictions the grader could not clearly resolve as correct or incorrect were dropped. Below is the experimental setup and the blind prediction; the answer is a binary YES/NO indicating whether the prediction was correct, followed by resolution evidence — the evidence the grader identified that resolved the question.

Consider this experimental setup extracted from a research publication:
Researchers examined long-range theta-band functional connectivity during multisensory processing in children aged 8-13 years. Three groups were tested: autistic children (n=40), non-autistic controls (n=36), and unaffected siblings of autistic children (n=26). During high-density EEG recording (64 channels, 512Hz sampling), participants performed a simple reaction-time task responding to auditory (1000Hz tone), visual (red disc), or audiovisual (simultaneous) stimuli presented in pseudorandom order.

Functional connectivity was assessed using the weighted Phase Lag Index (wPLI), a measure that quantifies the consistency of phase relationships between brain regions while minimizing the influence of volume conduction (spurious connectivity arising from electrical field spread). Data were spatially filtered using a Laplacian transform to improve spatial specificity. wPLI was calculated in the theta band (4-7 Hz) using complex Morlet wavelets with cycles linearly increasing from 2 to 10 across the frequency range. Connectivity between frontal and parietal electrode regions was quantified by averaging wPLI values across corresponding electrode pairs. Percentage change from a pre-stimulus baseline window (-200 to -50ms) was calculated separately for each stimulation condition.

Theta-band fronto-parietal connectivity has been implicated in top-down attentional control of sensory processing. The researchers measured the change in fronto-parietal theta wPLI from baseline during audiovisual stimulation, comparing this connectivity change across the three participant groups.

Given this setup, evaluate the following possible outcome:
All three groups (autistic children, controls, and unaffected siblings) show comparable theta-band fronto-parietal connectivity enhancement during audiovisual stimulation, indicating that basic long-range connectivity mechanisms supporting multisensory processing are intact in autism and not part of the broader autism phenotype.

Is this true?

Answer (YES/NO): NO